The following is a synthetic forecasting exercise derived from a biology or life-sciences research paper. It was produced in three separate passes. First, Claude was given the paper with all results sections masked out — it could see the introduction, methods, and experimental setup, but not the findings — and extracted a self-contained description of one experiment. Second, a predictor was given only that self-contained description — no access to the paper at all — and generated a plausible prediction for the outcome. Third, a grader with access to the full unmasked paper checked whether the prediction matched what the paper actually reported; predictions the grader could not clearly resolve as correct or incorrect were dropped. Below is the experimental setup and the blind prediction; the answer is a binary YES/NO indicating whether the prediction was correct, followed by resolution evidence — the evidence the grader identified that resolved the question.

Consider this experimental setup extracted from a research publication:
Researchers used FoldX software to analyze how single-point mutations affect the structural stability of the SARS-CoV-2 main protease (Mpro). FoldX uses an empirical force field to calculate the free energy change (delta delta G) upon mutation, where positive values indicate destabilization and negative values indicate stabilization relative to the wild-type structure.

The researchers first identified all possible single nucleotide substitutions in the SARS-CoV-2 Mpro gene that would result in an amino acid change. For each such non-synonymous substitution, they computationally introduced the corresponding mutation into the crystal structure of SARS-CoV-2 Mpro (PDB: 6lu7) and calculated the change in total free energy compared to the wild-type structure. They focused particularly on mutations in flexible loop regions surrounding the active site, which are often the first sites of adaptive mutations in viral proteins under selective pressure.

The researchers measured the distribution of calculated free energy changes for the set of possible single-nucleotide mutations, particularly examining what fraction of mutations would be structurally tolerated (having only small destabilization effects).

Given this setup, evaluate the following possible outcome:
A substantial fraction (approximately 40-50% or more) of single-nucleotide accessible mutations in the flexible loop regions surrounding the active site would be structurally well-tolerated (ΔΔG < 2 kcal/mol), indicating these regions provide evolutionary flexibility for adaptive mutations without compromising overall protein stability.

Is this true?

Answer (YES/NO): YES